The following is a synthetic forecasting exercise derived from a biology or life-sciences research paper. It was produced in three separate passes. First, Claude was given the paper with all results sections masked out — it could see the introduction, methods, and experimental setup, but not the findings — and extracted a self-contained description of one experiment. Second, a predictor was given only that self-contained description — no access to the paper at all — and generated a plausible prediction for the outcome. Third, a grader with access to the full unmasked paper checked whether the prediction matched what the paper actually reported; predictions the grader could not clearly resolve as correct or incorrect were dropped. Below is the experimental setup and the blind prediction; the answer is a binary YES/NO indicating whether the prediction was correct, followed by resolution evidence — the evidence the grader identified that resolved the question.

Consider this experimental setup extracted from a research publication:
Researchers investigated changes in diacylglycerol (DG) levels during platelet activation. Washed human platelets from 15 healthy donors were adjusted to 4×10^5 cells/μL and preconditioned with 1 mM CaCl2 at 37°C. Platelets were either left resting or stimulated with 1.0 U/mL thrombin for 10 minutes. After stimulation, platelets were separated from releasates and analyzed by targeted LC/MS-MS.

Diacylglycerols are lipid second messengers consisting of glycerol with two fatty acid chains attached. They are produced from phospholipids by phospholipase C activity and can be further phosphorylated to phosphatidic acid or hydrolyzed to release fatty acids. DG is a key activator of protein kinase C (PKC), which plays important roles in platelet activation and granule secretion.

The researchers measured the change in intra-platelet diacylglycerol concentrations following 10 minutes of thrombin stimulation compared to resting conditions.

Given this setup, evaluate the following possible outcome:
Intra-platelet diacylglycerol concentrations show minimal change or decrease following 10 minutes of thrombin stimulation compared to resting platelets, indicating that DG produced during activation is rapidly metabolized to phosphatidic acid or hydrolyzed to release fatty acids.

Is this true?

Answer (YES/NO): NO